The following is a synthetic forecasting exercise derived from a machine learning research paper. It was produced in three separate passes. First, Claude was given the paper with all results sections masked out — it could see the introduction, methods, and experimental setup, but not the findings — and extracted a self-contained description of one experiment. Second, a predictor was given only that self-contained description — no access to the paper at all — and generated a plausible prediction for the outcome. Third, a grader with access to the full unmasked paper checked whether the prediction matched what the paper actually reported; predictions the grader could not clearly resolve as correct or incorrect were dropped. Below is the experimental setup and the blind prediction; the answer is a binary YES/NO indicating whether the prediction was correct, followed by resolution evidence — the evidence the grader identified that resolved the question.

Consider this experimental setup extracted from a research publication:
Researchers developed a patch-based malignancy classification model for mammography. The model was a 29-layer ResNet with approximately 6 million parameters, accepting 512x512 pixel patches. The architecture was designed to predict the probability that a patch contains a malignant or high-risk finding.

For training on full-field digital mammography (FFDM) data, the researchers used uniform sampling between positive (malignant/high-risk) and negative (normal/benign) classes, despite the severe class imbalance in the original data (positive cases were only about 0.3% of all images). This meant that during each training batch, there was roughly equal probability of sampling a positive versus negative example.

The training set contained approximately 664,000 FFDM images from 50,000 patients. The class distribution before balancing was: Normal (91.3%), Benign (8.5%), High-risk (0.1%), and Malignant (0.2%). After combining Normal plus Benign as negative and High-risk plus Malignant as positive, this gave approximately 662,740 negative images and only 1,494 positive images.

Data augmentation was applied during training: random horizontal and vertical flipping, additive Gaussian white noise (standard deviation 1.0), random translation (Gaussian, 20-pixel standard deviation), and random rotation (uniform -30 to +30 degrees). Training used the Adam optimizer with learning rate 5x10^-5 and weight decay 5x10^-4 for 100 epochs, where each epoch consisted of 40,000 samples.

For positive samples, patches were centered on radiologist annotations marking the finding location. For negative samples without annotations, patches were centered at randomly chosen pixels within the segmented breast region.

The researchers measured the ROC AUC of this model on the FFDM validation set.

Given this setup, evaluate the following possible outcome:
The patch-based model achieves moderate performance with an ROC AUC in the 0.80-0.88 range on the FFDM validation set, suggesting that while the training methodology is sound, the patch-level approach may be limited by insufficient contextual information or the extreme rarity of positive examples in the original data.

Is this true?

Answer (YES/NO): NO